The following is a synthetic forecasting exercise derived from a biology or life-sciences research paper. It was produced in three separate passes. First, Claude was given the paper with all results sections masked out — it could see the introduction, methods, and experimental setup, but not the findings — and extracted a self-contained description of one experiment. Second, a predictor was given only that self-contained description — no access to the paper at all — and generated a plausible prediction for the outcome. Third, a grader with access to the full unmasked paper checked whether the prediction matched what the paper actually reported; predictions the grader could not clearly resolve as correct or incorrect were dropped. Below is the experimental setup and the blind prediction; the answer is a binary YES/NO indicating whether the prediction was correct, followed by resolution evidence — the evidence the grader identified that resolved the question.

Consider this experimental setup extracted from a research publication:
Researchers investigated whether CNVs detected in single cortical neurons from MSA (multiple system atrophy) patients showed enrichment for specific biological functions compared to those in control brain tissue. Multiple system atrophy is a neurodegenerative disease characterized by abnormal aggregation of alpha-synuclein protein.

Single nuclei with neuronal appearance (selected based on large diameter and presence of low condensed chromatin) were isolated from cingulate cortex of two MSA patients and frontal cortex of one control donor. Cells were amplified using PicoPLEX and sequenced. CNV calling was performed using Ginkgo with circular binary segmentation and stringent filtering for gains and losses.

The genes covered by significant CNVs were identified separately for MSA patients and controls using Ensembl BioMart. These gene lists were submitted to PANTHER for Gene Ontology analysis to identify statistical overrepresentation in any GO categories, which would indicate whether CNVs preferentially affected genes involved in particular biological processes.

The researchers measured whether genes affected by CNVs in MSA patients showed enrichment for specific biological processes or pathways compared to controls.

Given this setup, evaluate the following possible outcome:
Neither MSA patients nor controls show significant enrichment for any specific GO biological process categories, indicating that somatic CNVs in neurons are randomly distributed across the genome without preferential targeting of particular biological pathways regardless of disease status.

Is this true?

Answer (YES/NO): NO